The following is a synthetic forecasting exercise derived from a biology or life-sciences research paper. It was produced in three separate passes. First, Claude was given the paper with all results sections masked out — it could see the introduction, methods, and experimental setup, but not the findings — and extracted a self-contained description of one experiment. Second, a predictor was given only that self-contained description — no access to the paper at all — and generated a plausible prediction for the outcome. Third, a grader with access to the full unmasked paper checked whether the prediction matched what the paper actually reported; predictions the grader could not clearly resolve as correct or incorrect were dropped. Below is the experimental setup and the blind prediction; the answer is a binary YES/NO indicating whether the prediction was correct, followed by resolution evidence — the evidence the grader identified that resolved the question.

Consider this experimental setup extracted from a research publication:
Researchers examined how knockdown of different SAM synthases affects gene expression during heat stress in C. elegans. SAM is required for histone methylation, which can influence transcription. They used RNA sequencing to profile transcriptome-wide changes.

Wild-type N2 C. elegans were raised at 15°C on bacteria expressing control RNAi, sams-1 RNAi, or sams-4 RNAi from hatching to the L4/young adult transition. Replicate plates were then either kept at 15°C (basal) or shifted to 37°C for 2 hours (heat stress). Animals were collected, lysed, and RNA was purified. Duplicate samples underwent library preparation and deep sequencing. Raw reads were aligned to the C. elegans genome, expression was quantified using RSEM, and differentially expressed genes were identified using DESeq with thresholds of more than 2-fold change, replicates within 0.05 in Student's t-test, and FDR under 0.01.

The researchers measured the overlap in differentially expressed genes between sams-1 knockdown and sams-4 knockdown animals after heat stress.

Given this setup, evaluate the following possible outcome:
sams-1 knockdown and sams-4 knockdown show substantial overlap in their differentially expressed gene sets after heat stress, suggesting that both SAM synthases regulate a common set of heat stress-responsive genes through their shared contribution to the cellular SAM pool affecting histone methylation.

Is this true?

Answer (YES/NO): NO